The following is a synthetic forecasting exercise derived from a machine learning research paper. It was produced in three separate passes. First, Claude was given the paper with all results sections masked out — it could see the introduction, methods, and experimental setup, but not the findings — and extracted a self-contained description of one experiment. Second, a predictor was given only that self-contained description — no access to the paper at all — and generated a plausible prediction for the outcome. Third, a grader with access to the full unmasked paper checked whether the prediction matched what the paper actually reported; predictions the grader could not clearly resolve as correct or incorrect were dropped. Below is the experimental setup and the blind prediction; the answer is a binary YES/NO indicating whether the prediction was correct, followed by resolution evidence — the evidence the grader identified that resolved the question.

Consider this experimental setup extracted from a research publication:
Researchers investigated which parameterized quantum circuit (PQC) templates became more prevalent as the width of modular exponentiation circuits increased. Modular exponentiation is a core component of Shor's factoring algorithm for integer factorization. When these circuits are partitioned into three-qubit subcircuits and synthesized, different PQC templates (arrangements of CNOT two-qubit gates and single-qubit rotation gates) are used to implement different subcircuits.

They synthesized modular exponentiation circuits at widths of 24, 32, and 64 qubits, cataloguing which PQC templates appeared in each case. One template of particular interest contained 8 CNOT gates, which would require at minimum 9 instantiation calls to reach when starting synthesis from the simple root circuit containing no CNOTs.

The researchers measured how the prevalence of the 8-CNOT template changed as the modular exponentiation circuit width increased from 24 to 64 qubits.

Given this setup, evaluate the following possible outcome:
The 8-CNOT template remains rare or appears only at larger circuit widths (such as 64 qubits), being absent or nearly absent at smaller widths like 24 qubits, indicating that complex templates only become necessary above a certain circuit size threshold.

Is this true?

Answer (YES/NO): NO